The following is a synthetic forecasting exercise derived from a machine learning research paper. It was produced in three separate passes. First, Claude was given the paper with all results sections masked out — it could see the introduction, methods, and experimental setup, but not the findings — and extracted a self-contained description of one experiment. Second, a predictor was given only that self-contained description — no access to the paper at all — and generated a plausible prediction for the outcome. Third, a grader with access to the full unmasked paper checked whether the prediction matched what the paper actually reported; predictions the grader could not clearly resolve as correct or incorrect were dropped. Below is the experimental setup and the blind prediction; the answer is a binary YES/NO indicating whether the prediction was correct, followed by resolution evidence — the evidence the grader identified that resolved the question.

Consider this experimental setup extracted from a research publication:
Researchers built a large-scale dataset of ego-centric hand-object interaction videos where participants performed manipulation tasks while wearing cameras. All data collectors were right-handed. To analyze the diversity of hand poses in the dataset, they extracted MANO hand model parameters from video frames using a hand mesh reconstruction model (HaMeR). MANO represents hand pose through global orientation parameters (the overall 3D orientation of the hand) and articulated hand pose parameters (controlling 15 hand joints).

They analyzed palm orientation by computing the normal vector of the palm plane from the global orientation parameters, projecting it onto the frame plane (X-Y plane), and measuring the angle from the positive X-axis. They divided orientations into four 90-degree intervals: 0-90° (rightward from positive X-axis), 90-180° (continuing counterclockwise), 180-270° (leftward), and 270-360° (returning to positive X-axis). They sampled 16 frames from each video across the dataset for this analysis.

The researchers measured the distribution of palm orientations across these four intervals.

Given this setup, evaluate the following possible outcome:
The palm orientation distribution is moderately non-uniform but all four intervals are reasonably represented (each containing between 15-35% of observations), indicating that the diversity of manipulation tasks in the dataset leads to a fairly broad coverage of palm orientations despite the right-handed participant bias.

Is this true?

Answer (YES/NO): NO